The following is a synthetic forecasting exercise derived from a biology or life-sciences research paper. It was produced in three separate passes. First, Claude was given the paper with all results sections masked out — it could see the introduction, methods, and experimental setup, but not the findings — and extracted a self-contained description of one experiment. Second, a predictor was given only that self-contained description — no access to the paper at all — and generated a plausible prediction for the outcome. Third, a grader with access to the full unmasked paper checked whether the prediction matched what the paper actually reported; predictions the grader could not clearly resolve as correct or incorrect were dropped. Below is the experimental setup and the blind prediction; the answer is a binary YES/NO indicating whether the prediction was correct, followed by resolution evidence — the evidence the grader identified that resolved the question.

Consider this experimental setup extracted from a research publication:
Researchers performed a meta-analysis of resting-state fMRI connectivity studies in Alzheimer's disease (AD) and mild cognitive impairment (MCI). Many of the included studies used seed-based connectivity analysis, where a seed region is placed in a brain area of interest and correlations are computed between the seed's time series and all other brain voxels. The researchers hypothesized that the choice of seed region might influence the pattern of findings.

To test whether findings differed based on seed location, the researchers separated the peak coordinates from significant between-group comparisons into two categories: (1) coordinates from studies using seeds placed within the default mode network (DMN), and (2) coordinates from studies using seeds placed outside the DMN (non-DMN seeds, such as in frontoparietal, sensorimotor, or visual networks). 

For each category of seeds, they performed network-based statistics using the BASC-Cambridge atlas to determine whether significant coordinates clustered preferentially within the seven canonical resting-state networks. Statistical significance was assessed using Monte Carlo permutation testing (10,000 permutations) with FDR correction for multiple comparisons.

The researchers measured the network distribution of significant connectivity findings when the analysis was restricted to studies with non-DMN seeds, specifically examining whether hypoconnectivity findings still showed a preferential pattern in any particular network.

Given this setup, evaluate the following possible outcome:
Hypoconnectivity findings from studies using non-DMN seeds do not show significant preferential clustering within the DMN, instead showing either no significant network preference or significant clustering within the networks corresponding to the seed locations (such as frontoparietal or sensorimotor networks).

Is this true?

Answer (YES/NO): YES